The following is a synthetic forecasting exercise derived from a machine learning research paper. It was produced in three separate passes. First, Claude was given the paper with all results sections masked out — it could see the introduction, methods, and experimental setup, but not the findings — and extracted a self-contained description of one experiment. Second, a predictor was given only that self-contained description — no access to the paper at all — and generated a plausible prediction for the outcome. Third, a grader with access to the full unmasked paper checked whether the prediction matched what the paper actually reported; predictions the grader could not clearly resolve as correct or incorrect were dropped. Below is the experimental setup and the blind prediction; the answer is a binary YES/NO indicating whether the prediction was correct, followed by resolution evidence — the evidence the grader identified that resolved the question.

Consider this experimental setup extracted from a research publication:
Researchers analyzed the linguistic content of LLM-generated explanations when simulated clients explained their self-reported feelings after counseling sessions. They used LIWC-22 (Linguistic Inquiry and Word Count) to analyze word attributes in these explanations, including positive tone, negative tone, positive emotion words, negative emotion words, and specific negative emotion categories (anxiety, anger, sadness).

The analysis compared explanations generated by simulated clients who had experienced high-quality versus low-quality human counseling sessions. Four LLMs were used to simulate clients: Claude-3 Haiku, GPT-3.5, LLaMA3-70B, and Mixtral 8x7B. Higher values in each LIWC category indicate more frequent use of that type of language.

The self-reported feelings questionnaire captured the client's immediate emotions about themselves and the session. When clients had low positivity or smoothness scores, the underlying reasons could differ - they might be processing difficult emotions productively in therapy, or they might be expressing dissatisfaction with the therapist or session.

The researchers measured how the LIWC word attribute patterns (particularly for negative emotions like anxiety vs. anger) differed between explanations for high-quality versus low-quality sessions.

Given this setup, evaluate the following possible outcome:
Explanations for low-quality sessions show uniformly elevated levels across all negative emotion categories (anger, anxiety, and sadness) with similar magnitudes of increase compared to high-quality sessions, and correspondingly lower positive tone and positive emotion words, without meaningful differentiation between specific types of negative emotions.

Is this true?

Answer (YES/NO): NO